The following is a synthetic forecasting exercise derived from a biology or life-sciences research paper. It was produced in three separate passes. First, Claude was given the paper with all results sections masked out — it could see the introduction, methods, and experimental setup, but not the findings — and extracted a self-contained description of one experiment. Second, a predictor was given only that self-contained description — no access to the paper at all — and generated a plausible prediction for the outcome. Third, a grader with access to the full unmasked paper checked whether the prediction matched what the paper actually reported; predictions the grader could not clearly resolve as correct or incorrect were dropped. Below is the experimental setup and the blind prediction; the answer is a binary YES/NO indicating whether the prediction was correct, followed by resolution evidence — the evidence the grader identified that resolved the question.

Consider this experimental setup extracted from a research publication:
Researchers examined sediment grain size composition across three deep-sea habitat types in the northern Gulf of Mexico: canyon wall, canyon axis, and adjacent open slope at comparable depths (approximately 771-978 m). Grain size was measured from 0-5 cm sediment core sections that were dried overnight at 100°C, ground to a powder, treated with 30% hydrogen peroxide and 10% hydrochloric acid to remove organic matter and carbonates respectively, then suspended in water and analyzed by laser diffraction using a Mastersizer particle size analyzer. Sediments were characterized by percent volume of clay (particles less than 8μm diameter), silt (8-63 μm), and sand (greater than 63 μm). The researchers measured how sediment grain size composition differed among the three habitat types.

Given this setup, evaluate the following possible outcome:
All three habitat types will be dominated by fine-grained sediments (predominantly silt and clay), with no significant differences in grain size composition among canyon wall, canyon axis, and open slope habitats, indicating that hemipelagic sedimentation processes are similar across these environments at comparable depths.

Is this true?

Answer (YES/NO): NO